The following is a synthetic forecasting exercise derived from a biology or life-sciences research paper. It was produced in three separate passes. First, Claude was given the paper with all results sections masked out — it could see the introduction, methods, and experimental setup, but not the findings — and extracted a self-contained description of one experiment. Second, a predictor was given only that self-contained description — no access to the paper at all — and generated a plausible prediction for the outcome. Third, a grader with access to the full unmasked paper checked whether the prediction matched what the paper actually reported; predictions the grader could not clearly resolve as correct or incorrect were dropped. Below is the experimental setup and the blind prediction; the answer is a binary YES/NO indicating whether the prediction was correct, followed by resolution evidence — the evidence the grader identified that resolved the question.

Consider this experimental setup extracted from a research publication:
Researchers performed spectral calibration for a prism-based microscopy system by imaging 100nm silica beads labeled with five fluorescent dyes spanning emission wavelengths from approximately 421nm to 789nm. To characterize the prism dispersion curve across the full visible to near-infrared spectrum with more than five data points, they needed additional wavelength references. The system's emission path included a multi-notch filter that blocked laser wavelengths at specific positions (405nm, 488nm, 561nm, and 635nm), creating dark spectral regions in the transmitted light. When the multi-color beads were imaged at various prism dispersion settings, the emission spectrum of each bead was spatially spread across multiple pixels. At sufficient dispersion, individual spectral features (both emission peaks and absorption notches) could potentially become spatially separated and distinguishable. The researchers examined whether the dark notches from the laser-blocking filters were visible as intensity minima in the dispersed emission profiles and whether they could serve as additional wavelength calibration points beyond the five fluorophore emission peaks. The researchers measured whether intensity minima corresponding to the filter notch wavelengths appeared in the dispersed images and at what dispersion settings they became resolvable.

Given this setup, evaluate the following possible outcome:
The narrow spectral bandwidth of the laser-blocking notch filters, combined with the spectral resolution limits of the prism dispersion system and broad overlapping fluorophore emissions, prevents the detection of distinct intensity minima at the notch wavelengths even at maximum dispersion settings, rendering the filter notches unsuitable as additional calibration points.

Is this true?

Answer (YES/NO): NO